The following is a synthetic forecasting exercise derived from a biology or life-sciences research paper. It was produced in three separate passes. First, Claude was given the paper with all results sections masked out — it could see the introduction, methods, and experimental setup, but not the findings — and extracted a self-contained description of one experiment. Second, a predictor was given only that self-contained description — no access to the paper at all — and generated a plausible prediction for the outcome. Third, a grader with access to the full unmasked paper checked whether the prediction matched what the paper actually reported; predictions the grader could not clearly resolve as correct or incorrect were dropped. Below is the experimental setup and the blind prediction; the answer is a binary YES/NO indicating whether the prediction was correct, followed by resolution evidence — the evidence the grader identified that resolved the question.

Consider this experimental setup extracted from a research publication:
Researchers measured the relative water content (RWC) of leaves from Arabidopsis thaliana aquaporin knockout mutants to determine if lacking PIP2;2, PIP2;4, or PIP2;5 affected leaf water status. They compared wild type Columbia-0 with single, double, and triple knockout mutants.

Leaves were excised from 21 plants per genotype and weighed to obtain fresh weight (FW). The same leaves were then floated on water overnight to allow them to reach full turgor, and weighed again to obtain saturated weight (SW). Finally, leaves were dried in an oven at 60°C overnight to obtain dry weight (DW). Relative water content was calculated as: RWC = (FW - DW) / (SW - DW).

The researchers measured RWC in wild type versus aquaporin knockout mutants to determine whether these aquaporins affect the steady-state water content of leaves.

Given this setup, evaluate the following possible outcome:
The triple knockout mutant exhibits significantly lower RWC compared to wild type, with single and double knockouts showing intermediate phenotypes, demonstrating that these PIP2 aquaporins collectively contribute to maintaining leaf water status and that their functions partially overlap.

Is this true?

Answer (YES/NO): NO